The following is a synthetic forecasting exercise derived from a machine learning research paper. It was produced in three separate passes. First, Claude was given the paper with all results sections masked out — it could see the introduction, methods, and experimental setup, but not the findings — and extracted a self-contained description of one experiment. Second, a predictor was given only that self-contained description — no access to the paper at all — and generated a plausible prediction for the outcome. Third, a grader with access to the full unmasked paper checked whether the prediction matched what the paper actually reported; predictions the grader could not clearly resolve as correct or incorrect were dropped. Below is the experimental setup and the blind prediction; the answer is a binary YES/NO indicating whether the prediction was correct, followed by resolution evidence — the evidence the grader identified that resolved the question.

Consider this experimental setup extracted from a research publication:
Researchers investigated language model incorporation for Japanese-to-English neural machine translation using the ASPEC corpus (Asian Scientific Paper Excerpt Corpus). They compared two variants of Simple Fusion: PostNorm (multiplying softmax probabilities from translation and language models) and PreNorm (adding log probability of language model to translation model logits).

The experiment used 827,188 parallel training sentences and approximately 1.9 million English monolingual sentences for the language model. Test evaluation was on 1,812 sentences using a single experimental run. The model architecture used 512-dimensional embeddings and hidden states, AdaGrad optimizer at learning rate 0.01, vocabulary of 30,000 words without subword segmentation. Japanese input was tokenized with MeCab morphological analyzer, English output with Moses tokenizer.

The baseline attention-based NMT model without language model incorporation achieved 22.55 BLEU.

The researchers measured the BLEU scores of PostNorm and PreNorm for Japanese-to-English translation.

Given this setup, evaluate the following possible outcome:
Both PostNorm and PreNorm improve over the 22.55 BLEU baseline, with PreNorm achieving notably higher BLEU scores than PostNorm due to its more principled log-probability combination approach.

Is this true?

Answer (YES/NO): NO